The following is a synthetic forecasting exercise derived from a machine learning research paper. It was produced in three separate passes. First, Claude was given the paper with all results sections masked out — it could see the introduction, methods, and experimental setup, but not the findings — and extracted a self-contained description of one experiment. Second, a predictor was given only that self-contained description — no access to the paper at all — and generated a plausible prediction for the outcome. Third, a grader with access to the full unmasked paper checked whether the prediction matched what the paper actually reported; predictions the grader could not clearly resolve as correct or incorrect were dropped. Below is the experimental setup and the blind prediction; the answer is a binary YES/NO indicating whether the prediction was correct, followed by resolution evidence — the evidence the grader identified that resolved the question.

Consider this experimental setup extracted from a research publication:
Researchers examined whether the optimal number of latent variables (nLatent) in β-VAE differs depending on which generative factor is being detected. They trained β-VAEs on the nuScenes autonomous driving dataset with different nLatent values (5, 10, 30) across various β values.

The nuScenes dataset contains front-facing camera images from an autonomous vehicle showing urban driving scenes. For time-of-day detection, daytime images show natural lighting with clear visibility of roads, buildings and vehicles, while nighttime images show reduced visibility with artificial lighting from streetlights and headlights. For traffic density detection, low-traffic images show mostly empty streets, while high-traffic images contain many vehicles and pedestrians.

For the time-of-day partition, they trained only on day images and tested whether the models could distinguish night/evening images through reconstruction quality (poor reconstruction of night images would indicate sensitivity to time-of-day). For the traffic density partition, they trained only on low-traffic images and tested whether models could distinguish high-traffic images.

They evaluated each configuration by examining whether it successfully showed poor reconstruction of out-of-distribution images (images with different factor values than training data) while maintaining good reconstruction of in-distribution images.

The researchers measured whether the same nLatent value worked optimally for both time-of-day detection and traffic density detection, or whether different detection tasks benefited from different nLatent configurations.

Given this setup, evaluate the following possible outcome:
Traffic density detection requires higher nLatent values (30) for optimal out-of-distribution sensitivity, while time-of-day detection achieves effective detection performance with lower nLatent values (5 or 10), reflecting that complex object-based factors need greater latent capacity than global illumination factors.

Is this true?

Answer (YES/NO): NO